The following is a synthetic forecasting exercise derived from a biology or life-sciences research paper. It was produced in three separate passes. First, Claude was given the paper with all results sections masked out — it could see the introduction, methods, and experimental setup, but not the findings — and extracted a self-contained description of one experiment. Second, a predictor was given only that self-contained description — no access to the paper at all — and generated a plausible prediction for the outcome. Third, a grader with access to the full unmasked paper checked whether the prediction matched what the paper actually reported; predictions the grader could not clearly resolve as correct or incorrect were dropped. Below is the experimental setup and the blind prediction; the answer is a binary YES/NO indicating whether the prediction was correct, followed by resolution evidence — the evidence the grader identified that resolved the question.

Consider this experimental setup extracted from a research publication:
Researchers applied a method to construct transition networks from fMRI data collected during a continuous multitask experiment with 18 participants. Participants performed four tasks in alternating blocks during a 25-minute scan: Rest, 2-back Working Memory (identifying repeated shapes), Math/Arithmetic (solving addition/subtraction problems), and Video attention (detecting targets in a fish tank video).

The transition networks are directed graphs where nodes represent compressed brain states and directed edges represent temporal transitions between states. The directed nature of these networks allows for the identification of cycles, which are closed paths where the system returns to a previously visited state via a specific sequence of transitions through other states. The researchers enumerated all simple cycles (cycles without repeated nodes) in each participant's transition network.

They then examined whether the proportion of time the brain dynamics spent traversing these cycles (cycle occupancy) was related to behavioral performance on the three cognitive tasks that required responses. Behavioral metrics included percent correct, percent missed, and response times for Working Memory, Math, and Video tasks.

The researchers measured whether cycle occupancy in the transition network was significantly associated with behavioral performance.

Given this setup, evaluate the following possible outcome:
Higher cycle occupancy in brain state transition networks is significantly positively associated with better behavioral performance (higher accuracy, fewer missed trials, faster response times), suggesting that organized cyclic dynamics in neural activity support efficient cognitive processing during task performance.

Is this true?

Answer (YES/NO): NO